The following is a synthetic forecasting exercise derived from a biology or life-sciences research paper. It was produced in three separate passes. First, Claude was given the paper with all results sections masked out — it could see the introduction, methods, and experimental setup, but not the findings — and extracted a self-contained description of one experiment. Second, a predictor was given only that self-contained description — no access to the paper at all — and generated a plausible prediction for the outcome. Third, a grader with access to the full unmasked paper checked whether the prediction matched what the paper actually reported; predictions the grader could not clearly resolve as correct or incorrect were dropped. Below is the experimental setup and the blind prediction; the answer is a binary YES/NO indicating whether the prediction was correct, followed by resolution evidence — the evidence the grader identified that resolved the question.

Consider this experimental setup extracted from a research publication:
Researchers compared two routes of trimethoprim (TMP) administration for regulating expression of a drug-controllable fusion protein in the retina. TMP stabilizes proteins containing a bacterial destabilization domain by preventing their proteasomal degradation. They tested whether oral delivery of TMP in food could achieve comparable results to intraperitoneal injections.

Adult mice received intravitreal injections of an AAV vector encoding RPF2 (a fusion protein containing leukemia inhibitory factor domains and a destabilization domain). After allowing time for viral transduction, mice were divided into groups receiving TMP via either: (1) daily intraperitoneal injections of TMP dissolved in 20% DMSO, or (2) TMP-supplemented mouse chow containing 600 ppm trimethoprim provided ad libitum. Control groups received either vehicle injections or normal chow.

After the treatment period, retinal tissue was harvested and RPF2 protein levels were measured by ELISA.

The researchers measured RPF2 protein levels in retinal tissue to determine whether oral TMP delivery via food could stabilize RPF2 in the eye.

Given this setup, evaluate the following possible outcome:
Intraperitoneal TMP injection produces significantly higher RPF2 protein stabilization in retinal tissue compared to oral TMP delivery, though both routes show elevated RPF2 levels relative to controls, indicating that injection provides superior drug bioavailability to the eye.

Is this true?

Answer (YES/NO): NO